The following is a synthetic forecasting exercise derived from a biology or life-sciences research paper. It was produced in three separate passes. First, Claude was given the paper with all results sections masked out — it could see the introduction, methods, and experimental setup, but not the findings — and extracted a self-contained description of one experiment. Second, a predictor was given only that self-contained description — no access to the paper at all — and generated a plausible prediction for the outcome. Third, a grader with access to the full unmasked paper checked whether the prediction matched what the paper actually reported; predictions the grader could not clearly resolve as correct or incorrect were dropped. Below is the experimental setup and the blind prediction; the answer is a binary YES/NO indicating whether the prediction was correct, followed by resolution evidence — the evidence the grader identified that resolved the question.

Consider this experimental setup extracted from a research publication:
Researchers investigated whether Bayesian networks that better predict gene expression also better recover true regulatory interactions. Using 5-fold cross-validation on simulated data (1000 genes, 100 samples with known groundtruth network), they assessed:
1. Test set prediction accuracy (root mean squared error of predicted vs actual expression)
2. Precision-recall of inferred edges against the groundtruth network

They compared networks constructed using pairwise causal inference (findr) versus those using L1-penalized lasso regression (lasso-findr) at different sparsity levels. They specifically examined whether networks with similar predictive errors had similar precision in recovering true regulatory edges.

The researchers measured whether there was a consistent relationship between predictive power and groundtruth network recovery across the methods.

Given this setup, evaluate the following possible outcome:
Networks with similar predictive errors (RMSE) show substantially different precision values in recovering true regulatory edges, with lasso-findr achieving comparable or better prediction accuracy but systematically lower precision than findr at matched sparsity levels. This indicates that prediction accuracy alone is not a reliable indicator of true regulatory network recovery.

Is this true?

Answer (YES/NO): NO